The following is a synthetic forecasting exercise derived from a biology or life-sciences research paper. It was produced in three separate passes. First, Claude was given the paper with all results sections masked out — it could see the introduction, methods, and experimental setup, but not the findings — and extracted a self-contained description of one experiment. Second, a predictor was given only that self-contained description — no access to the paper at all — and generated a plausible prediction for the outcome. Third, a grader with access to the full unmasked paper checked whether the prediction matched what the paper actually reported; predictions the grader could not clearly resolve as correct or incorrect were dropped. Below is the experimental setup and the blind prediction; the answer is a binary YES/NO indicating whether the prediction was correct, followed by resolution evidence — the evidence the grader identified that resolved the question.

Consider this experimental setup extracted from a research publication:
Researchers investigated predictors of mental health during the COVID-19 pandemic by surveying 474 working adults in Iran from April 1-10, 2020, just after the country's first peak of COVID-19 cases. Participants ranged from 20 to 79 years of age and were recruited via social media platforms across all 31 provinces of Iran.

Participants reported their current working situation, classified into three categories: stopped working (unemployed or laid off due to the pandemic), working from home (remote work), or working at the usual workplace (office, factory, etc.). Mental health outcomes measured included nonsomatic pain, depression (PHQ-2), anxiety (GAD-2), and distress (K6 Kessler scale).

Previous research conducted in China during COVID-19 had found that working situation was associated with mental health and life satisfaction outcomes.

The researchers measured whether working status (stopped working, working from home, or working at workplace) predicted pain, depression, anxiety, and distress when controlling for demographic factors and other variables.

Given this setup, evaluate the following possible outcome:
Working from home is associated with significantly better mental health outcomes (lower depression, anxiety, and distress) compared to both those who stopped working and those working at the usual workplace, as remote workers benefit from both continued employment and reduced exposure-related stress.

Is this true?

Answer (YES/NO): NO